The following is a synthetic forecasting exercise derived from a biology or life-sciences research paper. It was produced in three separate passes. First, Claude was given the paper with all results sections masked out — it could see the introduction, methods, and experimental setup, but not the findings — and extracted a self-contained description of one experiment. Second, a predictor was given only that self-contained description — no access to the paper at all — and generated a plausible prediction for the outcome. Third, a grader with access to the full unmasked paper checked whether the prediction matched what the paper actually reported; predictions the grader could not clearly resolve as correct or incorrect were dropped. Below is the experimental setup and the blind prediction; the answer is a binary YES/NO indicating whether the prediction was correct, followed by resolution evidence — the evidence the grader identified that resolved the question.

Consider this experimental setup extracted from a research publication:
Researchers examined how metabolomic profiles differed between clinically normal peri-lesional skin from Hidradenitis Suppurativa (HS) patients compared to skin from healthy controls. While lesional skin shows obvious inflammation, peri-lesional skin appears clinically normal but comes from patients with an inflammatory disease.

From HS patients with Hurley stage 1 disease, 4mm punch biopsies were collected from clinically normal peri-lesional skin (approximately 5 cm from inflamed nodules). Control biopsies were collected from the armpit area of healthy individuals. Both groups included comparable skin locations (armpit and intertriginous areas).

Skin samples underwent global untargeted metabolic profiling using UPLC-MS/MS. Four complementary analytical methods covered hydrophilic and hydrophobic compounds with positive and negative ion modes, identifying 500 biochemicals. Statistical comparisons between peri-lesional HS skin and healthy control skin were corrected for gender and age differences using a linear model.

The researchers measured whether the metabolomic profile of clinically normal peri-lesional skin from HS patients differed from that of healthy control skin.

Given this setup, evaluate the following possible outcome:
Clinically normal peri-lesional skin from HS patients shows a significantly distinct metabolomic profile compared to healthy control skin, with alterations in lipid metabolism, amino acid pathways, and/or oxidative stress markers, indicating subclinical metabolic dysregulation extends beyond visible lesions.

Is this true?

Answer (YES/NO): YES